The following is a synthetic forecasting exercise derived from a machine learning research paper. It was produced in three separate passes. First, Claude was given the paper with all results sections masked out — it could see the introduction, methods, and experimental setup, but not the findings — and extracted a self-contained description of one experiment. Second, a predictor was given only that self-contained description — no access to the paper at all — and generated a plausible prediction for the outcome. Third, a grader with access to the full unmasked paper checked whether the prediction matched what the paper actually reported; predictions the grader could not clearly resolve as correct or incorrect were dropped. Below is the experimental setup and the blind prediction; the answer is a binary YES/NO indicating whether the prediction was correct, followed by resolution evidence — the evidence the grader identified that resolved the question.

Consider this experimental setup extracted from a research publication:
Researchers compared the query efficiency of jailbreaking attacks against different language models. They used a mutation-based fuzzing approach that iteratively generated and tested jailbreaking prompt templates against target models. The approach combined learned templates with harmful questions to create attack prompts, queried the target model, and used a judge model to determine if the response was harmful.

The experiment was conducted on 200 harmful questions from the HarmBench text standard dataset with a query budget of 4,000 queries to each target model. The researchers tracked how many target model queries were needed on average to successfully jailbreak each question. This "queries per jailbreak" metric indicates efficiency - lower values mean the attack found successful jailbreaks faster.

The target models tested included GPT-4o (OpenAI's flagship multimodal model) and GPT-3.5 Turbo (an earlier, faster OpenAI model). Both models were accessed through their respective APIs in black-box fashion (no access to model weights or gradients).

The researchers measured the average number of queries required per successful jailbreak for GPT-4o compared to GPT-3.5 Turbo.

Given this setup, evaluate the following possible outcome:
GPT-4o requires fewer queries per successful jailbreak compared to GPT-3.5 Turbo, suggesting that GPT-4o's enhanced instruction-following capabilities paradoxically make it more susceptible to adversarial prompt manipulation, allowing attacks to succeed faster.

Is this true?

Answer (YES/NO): NO